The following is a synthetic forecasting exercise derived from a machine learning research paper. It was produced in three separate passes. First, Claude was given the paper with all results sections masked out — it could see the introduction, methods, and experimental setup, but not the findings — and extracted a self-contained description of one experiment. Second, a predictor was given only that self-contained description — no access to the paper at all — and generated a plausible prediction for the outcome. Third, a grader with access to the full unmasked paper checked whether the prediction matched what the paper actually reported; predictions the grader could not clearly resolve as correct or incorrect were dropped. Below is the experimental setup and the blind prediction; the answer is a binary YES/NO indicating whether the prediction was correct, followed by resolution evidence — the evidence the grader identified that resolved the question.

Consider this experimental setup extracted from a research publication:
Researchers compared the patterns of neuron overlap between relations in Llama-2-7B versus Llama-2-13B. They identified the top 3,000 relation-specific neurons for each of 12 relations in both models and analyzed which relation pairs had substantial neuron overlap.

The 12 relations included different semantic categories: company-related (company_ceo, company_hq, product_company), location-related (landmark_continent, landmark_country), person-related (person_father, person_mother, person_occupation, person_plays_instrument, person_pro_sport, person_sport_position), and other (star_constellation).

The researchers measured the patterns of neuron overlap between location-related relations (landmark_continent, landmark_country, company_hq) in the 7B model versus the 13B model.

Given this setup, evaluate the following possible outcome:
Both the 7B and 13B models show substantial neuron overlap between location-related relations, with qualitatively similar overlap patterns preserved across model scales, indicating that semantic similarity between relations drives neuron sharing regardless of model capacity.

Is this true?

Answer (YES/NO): NO